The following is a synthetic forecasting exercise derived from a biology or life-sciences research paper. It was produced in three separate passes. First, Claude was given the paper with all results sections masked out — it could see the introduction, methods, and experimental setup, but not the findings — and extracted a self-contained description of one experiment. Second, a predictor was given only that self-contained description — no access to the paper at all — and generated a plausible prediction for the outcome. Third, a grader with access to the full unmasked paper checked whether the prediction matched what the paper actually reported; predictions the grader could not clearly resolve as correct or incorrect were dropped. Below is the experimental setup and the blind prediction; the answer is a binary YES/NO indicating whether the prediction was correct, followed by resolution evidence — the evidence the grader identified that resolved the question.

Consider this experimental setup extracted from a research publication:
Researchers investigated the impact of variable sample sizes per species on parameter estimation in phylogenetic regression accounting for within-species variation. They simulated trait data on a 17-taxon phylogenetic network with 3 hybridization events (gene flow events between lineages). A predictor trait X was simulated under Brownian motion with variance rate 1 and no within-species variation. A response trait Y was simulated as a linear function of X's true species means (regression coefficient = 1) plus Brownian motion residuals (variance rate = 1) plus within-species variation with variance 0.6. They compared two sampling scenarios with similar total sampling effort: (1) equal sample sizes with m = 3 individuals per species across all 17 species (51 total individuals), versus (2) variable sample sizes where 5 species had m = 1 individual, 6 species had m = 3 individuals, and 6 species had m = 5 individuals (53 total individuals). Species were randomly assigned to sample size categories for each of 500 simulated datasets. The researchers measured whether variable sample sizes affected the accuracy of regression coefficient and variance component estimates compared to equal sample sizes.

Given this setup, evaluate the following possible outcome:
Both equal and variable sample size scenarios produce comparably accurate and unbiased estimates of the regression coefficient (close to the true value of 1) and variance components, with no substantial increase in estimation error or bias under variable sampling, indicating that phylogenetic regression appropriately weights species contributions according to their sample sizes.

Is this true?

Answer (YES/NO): YES